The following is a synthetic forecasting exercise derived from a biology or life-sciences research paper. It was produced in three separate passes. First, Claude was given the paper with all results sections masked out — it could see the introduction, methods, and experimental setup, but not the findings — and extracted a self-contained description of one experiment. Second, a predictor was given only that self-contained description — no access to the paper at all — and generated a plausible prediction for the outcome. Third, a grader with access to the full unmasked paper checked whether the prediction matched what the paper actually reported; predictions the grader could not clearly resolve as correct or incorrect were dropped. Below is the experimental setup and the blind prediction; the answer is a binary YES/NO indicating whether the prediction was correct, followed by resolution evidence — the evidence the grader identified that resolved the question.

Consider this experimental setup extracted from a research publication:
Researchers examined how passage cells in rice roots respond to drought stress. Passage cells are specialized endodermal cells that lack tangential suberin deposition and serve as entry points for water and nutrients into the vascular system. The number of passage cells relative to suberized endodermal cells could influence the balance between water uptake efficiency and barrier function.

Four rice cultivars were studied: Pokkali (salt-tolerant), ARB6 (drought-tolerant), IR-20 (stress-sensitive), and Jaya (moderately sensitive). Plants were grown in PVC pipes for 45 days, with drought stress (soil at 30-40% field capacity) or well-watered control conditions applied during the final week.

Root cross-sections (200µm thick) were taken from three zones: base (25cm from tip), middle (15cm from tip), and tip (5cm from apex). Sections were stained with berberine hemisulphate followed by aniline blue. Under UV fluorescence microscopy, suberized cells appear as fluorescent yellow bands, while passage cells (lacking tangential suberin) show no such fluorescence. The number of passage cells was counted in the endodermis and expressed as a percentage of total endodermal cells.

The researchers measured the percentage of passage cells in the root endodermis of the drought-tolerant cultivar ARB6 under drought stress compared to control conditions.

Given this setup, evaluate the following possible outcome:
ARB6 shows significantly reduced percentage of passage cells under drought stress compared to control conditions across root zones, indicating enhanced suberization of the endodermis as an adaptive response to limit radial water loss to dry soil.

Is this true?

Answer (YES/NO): NO